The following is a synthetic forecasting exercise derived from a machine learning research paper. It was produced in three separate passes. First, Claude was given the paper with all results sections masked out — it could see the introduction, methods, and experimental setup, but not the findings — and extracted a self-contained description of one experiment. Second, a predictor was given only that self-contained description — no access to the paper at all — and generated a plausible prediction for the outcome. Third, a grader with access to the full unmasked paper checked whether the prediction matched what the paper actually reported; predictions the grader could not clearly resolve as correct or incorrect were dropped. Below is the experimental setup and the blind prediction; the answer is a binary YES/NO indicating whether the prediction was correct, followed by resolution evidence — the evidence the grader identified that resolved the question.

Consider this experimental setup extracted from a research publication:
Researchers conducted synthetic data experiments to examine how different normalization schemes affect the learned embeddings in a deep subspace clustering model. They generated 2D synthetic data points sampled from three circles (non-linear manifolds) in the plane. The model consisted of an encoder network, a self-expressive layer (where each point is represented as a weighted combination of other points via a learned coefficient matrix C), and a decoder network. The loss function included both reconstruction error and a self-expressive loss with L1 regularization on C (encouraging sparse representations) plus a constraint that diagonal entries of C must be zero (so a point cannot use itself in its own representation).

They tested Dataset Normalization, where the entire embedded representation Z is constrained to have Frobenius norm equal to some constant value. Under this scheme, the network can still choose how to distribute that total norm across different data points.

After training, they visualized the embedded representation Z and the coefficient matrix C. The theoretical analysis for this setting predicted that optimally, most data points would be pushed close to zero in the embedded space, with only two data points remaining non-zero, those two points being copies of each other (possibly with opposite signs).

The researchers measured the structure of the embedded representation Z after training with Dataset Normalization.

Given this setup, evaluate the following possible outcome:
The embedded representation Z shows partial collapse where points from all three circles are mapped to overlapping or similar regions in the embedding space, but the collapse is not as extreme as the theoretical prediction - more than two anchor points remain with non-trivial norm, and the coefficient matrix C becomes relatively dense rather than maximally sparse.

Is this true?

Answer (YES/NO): NO